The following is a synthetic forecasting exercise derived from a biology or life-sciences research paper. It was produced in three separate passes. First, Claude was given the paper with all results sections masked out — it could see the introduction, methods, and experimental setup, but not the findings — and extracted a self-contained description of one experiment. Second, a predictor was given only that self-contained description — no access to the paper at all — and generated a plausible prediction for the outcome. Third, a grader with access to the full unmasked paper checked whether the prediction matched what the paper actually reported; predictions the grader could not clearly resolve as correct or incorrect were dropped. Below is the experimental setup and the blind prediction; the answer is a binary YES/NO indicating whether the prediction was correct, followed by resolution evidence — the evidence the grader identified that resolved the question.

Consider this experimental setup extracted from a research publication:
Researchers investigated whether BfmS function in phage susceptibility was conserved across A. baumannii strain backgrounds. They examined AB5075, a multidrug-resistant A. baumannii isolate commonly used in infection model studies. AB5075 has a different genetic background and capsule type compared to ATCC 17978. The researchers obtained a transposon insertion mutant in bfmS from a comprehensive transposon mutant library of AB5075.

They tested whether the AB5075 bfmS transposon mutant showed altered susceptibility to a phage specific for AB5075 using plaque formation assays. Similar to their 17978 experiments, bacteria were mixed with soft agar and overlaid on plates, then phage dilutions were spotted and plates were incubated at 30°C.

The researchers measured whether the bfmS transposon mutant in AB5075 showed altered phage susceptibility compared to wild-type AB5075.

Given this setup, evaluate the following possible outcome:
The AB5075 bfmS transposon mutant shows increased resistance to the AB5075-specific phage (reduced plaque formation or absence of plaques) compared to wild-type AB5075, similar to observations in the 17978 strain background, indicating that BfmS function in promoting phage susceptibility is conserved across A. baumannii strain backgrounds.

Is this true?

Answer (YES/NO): NO